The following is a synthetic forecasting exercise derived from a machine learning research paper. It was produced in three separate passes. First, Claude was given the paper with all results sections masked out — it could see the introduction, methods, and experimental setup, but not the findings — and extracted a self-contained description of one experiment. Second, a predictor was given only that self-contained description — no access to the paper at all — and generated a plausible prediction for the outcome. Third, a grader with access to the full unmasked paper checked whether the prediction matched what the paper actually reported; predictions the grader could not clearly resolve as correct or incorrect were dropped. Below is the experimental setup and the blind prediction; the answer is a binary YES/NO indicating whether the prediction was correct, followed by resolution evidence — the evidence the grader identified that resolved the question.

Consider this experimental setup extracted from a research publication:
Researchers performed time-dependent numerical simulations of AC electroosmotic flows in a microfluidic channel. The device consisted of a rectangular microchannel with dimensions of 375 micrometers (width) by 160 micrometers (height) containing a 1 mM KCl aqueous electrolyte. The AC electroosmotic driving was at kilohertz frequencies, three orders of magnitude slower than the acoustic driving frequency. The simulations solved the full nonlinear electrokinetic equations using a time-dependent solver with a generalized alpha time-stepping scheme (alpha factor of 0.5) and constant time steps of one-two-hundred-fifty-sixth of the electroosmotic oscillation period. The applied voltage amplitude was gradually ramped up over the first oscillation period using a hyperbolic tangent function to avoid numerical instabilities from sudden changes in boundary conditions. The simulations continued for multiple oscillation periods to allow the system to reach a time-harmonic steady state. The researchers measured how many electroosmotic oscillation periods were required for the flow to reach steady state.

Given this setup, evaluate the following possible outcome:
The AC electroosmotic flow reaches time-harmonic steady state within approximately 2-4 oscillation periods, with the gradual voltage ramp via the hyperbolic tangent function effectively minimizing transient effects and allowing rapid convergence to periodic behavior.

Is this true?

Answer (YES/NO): YES